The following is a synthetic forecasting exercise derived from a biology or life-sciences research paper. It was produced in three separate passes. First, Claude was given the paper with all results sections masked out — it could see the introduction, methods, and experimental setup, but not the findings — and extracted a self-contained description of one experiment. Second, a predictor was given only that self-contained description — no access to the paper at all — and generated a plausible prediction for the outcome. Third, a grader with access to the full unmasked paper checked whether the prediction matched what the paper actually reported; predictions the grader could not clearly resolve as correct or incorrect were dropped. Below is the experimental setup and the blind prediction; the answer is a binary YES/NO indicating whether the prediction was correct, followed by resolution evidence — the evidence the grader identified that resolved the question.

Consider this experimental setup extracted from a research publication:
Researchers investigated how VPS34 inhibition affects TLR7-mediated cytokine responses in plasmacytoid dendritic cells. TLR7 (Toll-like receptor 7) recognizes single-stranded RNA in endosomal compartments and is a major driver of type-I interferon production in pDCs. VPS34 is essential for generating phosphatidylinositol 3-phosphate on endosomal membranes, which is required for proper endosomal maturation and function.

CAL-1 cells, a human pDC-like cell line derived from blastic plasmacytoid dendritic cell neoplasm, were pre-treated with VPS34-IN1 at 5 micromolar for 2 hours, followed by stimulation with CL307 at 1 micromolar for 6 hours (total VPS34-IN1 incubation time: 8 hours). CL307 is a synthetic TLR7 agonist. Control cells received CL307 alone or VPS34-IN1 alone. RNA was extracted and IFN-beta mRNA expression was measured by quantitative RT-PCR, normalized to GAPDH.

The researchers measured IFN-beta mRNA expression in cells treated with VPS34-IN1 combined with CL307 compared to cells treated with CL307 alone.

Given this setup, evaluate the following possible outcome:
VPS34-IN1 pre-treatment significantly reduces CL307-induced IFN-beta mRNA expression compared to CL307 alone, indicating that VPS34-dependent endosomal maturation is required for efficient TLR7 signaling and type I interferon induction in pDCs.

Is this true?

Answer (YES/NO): YES